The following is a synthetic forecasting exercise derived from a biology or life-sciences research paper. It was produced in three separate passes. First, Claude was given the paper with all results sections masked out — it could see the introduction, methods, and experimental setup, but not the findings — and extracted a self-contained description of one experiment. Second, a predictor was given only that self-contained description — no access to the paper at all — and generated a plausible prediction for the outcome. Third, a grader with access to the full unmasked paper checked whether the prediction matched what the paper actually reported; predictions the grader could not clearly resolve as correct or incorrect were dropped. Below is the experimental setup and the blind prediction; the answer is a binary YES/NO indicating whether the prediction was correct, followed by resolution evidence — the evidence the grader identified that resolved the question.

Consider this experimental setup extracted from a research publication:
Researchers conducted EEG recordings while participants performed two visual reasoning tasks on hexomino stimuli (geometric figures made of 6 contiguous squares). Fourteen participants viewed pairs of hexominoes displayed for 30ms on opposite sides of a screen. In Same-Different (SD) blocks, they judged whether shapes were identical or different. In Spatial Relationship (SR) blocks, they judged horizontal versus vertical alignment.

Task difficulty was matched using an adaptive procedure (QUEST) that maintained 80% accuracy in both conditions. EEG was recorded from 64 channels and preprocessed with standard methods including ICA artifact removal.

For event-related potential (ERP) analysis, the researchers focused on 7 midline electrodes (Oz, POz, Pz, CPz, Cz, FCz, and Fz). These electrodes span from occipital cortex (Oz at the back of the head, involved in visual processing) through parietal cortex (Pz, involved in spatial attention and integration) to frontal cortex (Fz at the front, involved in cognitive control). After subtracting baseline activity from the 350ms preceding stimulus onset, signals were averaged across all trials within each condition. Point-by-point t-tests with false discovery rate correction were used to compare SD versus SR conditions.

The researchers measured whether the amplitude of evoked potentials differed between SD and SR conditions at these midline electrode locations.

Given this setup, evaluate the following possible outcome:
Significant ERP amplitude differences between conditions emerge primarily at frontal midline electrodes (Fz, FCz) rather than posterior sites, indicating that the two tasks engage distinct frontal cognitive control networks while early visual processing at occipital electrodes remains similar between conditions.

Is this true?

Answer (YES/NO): NO